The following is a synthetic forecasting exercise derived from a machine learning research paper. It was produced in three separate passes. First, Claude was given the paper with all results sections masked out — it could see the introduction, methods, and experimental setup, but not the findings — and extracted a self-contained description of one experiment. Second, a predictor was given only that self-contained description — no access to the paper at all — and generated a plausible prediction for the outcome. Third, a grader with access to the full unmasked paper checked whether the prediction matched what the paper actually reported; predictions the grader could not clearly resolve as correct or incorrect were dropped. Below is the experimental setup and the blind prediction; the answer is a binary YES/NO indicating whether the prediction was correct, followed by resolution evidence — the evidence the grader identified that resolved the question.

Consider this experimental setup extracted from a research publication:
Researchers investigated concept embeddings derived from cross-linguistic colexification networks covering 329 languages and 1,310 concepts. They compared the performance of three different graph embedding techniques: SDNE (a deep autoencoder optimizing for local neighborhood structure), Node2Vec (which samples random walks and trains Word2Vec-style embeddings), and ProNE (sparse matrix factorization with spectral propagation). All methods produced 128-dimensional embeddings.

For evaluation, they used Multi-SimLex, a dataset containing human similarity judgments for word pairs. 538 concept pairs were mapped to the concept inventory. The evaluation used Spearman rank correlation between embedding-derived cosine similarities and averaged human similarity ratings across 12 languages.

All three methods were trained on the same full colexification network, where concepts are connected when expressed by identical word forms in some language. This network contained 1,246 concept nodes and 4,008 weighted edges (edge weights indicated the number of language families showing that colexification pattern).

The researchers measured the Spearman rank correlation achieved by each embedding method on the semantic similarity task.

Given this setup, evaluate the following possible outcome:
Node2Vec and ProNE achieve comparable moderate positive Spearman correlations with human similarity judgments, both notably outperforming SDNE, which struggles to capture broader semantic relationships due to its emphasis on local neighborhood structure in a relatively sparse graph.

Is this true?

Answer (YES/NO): YES